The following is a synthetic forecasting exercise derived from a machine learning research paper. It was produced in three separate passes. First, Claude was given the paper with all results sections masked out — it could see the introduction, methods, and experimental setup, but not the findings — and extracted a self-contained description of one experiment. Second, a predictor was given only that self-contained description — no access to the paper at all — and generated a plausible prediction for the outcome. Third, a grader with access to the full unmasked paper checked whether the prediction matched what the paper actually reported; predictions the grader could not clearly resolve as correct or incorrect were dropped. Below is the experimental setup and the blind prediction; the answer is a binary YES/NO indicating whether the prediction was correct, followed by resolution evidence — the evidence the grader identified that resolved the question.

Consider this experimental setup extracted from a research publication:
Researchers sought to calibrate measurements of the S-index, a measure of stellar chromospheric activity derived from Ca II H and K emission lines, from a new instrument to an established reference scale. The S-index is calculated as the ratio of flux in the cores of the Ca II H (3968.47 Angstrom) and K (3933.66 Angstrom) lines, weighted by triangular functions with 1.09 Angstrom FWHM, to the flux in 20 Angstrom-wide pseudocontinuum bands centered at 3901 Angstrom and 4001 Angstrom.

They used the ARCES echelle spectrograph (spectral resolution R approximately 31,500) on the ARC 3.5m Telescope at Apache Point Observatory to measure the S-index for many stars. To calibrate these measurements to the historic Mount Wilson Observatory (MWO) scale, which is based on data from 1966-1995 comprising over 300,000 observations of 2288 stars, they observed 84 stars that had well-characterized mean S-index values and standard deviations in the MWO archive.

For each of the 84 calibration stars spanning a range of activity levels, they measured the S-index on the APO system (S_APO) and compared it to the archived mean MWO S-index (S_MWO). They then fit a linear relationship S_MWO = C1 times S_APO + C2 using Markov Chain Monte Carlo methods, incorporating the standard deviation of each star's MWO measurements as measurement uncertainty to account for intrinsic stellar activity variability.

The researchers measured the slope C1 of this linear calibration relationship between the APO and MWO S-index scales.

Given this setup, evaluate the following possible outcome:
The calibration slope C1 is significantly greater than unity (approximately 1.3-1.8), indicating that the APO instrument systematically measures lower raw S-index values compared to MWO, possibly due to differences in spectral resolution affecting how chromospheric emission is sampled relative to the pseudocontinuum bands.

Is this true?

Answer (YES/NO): NO